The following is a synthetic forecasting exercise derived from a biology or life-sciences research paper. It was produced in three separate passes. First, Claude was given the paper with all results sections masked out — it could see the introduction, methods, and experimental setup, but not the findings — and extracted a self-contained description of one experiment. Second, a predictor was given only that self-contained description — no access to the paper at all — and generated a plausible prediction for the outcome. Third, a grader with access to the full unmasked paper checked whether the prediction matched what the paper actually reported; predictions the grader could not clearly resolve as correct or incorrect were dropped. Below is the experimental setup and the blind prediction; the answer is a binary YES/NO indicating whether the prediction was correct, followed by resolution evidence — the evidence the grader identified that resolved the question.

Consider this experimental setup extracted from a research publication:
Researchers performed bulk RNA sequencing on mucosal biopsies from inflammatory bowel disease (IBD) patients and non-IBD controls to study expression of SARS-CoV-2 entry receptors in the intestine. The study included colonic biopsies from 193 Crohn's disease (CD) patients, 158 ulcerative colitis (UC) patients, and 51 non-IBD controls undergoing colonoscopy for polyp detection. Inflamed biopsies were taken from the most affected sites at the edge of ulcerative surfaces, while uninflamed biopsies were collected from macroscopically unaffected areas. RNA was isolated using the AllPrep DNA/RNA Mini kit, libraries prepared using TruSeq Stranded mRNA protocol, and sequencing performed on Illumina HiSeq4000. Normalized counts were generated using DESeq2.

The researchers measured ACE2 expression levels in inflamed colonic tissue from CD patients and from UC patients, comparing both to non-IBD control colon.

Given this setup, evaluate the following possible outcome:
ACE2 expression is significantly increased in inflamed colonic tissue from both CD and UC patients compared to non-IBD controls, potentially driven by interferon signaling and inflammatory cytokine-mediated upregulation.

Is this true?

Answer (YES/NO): YES